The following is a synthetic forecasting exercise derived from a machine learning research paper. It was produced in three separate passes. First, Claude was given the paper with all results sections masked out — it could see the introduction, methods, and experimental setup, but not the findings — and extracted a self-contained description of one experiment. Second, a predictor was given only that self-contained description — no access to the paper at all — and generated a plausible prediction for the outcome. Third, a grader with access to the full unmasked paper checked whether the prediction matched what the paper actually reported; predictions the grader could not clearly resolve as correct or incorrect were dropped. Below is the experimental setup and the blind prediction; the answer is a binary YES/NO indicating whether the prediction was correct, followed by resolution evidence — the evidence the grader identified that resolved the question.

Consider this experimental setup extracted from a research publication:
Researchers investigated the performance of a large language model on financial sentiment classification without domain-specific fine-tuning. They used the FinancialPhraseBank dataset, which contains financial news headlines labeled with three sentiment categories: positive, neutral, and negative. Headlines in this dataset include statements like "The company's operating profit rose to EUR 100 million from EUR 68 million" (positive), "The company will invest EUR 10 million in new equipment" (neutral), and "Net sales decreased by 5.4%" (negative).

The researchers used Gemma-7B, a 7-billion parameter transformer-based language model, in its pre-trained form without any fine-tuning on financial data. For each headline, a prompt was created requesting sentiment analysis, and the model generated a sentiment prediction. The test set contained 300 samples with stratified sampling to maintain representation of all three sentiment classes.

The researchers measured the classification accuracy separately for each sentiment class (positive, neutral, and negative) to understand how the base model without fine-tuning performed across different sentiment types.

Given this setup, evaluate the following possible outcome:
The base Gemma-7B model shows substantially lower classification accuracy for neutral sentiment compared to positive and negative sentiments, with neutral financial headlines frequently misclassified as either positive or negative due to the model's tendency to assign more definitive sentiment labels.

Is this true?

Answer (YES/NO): YES